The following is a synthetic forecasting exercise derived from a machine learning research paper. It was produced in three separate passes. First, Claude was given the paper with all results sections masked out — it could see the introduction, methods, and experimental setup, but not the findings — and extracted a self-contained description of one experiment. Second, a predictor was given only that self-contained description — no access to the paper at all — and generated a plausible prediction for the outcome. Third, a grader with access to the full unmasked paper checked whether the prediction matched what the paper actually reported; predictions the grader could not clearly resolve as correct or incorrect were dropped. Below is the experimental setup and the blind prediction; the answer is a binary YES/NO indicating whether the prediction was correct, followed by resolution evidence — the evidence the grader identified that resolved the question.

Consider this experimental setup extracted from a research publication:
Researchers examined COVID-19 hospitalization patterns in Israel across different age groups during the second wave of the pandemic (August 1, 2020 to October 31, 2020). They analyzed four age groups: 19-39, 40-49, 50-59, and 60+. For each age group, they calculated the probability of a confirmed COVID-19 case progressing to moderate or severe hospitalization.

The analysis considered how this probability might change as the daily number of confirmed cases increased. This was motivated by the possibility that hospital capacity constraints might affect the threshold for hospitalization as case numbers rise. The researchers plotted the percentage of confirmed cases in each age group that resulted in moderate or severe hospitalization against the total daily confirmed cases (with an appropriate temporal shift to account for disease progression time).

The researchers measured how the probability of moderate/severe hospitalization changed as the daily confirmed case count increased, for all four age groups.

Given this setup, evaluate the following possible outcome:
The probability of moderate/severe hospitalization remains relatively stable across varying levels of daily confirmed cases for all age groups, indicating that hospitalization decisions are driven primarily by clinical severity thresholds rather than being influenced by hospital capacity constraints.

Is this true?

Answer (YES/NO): NO